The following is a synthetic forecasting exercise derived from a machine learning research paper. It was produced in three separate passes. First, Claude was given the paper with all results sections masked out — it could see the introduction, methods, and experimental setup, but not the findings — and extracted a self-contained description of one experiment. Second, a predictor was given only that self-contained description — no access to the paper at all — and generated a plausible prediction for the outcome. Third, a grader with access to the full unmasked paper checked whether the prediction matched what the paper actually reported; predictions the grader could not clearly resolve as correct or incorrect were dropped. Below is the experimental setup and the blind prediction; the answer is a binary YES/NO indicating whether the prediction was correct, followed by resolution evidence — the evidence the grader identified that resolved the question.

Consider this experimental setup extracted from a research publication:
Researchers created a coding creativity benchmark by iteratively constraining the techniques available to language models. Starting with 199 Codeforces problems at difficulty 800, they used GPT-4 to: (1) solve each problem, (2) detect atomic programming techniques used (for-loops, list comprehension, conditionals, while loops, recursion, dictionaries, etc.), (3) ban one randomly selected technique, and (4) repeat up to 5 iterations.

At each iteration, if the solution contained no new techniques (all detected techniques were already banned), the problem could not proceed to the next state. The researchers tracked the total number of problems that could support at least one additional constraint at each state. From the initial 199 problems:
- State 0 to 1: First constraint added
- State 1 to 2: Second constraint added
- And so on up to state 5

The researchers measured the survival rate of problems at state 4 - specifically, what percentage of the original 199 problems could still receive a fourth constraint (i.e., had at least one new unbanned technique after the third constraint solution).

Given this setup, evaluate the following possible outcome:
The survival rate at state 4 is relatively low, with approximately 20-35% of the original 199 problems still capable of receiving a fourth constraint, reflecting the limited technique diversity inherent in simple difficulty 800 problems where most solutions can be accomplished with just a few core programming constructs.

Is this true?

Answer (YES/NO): NO